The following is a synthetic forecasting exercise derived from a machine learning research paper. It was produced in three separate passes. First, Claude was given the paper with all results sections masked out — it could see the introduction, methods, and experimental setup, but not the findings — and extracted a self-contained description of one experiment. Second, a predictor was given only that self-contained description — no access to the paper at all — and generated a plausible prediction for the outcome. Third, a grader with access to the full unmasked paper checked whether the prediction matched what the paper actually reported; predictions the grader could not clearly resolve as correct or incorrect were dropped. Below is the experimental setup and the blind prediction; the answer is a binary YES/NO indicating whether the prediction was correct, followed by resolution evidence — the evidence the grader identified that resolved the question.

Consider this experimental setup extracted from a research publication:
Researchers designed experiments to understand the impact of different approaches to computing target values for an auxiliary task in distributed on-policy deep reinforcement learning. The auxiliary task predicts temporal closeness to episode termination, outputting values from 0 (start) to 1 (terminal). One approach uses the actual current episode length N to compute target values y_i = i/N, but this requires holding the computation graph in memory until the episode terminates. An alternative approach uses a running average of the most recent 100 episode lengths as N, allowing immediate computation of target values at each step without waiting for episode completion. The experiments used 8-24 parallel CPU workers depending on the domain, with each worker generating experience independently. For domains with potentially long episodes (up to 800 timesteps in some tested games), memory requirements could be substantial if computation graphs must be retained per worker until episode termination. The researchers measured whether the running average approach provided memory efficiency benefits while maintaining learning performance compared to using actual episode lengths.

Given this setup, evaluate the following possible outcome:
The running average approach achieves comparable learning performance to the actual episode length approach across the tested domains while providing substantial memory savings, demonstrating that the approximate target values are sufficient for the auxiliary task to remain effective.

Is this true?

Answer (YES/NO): NO